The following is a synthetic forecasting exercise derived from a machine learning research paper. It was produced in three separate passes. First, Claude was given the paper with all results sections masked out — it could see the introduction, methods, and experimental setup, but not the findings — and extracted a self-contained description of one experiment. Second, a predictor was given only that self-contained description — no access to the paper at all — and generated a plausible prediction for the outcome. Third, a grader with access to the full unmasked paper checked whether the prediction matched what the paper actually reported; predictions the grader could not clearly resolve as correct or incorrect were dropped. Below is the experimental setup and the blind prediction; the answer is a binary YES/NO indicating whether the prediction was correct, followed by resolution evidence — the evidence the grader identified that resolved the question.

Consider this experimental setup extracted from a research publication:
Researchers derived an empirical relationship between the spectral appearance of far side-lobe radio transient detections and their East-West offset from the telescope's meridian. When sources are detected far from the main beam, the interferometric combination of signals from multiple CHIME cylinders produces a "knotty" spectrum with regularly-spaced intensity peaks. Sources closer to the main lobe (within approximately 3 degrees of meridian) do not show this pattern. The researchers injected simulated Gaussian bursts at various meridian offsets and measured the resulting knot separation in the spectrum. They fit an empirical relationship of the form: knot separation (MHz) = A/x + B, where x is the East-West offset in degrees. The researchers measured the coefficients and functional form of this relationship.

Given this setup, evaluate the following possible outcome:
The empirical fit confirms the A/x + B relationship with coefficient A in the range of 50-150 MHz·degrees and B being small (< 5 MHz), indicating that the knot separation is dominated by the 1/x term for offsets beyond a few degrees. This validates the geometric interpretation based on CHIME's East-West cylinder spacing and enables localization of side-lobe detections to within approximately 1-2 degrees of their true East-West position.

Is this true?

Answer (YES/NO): NO